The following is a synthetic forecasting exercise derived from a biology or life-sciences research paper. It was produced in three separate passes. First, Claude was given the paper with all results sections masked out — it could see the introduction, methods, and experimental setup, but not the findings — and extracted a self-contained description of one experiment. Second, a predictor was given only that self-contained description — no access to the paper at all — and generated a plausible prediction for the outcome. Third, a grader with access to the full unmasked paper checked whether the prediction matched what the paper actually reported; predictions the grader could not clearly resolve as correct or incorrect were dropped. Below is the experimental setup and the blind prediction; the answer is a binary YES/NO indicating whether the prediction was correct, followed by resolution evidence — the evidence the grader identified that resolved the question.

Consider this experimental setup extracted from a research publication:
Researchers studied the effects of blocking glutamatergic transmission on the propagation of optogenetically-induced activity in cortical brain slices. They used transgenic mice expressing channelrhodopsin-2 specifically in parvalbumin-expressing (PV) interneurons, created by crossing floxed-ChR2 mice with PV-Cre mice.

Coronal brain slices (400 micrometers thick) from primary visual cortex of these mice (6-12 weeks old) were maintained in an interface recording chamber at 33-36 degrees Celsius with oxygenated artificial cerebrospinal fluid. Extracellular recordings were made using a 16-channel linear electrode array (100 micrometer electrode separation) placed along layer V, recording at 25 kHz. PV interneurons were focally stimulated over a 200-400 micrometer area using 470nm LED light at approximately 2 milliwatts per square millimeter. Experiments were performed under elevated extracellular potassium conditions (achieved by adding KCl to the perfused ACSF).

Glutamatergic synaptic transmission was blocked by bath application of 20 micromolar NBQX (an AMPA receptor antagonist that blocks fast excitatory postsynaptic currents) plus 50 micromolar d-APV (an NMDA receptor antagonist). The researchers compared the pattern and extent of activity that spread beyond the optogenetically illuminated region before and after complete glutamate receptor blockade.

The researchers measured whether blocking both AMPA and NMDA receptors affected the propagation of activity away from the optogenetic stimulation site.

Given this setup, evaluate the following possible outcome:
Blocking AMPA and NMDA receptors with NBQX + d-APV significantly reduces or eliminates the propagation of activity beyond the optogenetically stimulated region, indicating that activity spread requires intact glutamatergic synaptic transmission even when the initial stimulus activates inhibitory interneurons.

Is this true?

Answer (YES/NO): NO